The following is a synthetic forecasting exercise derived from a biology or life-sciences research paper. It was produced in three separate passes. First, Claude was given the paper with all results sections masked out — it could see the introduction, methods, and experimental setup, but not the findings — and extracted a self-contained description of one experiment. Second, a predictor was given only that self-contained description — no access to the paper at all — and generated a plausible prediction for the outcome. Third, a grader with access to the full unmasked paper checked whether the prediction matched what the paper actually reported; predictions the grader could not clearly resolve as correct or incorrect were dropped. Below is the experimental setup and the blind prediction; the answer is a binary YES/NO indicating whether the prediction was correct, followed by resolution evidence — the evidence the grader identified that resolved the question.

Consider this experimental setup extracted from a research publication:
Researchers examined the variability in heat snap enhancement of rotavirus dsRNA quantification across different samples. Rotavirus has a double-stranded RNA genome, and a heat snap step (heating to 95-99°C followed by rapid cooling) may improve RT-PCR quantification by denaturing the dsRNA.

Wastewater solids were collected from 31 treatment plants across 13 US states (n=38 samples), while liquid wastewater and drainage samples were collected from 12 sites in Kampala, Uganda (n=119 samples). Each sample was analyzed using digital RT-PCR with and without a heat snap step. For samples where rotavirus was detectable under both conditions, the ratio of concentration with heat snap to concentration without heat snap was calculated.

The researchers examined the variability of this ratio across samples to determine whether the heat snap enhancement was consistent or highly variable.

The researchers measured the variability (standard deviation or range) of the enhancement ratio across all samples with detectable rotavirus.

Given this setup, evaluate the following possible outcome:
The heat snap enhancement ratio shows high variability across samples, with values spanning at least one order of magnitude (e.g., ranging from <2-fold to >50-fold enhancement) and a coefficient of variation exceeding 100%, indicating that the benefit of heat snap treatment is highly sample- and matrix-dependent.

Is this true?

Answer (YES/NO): NO